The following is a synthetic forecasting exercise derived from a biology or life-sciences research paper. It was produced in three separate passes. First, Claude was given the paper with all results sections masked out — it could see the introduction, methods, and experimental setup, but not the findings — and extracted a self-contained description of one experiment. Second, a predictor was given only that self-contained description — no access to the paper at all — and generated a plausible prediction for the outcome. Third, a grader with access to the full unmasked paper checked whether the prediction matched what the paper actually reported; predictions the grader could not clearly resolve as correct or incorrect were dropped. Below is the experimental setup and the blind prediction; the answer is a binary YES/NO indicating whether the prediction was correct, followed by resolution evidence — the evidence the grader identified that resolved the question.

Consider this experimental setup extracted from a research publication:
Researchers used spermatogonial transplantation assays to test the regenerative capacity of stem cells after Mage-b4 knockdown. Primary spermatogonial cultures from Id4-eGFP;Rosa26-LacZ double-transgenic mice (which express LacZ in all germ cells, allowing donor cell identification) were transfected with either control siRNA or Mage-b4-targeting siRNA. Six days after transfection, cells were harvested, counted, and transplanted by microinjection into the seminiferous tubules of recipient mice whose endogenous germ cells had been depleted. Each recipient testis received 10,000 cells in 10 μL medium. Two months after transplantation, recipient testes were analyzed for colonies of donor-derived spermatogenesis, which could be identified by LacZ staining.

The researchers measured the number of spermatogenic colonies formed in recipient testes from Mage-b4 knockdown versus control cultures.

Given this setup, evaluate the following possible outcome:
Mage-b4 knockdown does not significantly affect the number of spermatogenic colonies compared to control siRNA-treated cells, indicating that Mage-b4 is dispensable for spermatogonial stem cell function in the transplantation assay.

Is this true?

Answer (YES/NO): NO